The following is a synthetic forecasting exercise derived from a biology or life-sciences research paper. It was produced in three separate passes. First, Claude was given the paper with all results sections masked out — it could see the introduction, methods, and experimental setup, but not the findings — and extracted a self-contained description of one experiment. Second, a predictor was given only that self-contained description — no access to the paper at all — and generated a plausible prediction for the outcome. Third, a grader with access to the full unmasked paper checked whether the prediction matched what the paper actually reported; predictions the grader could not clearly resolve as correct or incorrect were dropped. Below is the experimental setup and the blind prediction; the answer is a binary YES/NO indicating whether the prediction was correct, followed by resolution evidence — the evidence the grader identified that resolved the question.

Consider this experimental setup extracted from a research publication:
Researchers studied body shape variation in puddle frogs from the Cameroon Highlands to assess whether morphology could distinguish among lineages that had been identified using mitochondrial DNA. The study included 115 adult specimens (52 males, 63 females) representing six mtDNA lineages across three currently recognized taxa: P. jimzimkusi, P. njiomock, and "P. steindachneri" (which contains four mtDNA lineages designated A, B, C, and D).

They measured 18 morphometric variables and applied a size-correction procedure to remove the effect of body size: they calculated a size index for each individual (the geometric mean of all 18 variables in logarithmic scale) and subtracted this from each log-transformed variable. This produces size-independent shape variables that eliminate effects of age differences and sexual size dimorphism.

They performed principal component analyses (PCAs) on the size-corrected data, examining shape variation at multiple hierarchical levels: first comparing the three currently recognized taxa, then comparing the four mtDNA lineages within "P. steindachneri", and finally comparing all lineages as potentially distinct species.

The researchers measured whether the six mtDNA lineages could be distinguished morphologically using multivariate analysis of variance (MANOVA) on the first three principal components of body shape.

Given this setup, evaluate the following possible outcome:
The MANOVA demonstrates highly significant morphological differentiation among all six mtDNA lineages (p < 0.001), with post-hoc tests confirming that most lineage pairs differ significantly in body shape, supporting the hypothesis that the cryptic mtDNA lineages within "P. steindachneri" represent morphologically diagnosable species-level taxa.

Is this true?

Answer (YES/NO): NO